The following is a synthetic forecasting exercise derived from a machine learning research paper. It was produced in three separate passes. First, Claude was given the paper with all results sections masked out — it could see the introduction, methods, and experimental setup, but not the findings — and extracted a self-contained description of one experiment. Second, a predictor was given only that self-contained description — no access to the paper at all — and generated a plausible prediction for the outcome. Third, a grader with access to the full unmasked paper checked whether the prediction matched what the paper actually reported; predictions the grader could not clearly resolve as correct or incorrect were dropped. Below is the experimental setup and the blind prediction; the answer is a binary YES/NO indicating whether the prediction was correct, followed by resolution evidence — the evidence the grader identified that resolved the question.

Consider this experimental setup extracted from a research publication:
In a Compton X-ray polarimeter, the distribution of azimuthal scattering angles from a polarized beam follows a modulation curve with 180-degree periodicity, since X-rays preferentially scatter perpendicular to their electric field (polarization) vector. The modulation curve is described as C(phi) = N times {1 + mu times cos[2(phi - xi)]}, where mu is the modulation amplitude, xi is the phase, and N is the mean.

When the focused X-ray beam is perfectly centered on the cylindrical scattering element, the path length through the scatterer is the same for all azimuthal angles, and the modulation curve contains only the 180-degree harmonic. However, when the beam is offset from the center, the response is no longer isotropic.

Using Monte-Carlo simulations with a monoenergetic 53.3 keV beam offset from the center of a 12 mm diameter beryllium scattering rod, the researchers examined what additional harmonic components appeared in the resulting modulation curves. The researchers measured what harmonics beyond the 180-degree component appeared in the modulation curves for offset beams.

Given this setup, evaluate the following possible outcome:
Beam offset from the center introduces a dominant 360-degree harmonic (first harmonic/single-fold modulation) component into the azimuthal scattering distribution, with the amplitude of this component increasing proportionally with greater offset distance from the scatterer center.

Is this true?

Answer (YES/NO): NO